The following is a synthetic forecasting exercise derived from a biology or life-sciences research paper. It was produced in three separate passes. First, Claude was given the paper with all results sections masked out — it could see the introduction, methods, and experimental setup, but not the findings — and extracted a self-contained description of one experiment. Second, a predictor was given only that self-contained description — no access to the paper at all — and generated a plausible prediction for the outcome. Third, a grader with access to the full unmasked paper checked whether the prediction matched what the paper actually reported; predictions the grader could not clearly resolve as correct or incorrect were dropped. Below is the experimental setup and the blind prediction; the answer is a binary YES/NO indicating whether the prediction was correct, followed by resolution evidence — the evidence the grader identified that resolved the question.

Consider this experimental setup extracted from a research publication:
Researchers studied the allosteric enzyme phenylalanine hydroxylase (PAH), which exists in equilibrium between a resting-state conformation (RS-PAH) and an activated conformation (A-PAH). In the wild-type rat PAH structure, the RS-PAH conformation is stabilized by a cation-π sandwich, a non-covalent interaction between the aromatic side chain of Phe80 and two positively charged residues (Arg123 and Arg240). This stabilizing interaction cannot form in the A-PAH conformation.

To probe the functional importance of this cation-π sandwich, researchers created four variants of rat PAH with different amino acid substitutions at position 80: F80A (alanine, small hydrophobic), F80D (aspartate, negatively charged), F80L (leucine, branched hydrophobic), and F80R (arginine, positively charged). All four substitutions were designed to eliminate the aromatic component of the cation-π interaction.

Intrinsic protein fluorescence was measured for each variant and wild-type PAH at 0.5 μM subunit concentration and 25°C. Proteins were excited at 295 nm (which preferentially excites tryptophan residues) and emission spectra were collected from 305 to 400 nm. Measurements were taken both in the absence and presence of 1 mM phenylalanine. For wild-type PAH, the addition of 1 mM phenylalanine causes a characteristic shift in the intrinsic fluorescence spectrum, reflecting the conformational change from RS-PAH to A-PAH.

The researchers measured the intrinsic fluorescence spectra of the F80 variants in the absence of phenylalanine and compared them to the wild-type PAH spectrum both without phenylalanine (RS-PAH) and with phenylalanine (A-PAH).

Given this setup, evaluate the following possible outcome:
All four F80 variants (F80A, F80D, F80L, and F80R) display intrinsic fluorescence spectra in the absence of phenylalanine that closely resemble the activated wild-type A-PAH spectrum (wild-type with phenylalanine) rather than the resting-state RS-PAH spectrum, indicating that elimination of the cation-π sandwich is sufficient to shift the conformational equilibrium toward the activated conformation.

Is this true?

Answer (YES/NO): NO